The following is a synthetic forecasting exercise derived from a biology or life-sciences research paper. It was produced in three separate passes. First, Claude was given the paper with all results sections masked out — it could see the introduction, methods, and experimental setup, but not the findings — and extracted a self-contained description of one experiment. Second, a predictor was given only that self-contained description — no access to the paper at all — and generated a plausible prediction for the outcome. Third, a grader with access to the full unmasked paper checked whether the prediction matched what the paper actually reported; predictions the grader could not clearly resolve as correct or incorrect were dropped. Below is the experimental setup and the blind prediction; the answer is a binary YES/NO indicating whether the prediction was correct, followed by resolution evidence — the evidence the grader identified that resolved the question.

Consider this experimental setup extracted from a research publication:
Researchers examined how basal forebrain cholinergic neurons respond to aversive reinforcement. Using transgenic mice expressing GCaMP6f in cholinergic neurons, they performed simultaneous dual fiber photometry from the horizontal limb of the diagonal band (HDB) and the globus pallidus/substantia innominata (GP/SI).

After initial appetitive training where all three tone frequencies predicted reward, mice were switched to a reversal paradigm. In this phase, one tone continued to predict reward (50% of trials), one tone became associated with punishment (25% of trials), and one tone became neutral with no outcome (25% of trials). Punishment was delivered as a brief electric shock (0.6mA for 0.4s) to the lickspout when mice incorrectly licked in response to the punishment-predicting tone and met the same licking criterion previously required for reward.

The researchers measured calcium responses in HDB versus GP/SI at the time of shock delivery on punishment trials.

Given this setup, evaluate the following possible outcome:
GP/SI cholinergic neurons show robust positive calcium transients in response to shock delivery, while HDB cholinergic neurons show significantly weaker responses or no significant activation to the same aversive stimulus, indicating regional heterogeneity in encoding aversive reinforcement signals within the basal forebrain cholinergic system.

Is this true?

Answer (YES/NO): YES